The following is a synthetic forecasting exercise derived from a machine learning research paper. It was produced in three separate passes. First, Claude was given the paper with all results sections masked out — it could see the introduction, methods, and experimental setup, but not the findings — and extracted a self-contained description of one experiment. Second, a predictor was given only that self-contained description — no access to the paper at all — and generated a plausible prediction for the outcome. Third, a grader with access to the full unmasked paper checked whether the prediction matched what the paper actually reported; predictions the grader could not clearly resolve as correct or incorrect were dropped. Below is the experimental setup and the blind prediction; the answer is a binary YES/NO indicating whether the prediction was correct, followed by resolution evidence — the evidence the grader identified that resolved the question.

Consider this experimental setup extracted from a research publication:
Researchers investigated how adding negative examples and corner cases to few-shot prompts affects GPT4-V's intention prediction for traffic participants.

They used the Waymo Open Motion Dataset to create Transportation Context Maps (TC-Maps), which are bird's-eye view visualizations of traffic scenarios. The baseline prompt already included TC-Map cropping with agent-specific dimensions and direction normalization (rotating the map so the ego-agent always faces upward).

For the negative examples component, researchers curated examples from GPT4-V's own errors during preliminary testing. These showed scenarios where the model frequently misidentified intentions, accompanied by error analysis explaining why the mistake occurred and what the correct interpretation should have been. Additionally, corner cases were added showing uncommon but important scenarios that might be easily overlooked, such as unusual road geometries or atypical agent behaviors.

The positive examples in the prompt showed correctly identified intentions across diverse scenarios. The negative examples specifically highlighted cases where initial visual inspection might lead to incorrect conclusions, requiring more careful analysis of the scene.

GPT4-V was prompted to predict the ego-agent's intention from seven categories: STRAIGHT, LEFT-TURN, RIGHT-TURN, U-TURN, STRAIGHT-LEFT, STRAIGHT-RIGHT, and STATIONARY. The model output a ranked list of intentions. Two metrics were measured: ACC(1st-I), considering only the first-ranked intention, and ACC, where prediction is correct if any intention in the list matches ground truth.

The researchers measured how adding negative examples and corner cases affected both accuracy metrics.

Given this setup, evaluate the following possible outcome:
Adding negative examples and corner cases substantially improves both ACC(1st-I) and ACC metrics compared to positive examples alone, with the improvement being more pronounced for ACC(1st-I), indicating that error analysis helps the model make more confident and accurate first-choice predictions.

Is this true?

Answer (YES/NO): NO